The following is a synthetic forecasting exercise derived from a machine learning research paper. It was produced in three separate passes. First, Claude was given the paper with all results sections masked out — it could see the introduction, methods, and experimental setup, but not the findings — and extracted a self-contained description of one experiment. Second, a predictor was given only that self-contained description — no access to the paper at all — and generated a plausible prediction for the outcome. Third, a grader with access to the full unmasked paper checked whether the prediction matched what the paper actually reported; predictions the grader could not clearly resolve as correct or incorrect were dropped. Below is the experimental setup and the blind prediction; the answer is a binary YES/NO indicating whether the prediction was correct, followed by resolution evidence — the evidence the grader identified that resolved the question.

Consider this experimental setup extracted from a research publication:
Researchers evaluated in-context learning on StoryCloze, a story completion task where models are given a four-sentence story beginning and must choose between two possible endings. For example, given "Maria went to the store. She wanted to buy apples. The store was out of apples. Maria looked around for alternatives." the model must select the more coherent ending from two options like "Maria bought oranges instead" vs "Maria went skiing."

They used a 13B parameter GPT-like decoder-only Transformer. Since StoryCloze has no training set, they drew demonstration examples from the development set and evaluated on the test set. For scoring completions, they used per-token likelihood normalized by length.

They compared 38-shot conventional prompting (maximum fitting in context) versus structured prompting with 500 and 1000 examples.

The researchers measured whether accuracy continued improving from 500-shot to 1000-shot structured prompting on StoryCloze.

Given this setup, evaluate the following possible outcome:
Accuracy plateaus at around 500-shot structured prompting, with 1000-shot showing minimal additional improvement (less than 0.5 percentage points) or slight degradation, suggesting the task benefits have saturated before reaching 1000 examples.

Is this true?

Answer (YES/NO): YES